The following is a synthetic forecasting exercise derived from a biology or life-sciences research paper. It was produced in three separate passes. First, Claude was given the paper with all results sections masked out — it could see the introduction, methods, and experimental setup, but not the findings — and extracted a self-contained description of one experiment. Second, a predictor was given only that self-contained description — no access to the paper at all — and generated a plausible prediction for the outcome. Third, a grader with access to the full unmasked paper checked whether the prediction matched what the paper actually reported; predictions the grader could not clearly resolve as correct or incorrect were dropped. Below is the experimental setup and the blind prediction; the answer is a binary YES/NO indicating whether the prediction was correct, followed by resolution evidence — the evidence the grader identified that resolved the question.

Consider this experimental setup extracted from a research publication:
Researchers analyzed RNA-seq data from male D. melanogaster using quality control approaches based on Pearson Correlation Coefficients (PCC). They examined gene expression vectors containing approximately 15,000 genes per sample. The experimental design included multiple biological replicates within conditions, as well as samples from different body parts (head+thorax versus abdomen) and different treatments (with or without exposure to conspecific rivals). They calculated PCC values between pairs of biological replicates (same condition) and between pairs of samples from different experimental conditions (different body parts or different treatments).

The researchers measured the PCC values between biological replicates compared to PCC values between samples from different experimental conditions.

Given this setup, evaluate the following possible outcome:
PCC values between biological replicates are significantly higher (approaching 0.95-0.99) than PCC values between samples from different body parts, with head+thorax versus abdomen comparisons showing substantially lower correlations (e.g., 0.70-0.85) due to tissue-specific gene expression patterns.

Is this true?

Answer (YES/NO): YES